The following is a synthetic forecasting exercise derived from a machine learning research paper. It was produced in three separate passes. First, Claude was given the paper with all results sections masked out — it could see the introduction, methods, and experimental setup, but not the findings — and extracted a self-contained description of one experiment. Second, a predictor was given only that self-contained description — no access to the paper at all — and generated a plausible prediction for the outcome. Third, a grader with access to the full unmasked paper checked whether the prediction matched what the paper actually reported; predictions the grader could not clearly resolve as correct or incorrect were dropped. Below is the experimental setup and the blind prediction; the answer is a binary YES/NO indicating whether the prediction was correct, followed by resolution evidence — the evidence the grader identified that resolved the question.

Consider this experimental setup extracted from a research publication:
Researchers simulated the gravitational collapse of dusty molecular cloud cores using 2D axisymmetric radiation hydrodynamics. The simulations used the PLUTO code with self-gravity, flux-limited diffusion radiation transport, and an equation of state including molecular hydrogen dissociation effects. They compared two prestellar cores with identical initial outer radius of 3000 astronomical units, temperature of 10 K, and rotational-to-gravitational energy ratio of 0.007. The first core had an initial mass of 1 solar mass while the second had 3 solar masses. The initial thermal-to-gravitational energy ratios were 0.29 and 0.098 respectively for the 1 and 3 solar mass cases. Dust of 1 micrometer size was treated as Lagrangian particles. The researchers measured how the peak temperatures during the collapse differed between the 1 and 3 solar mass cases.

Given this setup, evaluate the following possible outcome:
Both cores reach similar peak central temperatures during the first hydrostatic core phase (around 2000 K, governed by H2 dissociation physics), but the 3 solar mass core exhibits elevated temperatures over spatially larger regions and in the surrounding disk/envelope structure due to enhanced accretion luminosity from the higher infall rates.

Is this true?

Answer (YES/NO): NO